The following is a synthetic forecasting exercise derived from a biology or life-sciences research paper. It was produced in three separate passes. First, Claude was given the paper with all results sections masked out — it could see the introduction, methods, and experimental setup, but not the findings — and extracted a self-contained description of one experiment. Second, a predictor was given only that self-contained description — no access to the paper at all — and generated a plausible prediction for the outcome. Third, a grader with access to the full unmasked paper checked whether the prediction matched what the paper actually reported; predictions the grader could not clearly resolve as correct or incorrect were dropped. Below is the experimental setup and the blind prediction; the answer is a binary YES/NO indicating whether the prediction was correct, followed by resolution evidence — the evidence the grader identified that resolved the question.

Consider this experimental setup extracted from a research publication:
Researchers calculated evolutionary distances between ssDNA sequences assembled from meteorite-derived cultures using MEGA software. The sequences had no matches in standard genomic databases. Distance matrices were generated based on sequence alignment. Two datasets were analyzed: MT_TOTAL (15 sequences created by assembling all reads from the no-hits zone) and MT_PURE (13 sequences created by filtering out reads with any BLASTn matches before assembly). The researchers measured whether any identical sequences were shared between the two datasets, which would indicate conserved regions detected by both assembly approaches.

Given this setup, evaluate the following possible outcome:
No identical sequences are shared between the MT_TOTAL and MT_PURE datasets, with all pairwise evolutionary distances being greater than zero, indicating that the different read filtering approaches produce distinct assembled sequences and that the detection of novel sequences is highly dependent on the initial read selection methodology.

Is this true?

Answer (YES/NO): NO